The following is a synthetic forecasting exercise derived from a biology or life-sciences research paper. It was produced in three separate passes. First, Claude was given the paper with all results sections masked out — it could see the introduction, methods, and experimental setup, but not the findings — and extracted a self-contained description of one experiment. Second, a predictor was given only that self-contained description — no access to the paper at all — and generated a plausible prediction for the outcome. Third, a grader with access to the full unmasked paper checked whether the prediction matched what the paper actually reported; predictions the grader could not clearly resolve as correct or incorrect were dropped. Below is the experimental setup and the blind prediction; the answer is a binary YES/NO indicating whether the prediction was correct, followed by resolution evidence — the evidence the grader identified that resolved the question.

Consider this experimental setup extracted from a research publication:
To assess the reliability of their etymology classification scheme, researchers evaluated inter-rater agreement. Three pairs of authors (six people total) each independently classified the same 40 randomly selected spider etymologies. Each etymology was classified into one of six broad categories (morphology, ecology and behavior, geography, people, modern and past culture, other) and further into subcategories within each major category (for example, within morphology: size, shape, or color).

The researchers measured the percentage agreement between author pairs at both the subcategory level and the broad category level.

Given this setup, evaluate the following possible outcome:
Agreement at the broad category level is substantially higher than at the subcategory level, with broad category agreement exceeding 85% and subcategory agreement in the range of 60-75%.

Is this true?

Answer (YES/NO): NO